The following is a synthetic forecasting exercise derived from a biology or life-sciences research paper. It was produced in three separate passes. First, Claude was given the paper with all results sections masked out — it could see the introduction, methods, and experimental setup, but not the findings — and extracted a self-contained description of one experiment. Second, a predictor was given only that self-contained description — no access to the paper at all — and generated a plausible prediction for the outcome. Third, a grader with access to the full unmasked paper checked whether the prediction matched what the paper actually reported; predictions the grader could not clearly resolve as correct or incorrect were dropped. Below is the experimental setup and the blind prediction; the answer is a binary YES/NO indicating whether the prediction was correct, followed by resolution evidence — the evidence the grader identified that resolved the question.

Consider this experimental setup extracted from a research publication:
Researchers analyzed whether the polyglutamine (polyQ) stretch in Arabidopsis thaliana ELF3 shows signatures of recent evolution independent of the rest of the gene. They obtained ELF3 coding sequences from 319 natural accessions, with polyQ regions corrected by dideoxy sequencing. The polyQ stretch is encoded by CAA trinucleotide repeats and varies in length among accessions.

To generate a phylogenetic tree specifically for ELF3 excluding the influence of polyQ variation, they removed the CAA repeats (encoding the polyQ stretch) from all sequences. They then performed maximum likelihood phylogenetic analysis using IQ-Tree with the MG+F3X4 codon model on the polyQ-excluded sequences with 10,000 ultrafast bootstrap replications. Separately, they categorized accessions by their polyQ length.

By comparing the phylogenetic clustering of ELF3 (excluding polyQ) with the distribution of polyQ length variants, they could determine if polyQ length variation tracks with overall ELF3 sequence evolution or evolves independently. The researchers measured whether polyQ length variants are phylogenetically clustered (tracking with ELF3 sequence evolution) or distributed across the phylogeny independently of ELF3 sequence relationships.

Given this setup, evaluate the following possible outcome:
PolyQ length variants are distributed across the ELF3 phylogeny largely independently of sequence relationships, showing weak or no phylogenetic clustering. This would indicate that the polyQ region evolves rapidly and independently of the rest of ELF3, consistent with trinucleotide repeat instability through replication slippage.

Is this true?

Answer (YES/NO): YES